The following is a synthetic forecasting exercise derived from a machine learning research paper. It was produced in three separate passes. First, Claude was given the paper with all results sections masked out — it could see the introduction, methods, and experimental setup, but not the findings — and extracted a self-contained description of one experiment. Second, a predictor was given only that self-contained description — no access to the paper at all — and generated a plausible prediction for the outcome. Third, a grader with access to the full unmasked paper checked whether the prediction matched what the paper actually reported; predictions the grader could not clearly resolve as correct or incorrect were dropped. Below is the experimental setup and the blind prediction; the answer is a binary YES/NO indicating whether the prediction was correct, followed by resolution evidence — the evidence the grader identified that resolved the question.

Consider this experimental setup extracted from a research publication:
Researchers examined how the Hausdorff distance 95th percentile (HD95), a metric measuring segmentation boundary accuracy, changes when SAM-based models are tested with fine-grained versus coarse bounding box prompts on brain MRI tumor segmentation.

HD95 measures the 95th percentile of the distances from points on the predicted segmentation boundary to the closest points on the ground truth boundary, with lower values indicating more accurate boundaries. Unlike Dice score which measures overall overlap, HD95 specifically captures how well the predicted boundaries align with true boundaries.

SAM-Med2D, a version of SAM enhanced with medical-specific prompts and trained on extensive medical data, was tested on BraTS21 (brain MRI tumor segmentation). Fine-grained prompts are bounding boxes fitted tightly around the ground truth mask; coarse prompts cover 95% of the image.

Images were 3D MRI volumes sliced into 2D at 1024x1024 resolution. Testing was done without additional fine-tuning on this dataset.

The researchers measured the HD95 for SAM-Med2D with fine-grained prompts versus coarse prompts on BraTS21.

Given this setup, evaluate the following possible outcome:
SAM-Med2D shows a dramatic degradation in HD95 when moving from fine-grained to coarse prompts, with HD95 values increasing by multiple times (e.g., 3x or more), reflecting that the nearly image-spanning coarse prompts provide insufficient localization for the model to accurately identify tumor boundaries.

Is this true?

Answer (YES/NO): YES